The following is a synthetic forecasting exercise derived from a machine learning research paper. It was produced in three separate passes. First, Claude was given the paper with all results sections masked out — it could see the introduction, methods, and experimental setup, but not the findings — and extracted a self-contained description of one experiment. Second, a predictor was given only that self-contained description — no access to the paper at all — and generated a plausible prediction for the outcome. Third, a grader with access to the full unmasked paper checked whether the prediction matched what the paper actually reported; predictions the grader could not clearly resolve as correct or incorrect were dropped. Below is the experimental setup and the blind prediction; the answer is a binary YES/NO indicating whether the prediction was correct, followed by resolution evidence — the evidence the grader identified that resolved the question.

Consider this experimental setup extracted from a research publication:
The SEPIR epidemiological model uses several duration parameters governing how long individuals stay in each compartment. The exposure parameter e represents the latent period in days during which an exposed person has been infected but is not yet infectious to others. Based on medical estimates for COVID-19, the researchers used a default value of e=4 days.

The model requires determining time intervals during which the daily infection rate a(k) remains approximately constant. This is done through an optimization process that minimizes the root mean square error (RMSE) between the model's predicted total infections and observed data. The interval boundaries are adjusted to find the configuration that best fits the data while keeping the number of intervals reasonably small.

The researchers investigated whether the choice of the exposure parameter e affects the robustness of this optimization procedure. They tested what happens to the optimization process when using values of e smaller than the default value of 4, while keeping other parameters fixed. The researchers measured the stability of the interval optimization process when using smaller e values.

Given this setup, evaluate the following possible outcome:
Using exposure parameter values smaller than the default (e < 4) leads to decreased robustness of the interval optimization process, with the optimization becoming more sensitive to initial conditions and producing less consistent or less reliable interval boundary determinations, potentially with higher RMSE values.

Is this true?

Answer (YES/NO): YES